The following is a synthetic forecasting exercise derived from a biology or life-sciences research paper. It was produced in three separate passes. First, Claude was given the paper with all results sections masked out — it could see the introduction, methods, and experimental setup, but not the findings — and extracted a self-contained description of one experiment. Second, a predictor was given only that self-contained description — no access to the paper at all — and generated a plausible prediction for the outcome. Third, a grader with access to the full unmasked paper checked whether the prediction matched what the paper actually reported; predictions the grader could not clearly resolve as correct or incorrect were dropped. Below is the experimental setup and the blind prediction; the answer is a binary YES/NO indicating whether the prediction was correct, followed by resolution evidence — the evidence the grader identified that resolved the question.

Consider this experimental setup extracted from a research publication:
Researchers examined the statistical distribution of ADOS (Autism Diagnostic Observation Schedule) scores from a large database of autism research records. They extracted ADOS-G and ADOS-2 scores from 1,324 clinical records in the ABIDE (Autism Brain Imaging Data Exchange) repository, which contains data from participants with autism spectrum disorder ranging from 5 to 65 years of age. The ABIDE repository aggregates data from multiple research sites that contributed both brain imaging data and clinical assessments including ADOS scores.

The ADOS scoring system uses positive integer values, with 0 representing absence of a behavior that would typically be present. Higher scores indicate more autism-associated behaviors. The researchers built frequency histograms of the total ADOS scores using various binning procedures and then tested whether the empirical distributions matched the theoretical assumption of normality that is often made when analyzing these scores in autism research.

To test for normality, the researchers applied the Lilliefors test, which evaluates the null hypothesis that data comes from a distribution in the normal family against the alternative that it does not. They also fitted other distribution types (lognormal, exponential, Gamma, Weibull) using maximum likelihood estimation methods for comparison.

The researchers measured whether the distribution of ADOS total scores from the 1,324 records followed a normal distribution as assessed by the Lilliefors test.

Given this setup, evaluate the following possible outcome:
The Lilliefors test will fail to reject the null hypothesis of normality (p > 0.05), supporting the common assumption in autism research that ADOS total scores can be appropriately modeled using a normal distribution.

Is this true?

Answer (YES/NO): NO